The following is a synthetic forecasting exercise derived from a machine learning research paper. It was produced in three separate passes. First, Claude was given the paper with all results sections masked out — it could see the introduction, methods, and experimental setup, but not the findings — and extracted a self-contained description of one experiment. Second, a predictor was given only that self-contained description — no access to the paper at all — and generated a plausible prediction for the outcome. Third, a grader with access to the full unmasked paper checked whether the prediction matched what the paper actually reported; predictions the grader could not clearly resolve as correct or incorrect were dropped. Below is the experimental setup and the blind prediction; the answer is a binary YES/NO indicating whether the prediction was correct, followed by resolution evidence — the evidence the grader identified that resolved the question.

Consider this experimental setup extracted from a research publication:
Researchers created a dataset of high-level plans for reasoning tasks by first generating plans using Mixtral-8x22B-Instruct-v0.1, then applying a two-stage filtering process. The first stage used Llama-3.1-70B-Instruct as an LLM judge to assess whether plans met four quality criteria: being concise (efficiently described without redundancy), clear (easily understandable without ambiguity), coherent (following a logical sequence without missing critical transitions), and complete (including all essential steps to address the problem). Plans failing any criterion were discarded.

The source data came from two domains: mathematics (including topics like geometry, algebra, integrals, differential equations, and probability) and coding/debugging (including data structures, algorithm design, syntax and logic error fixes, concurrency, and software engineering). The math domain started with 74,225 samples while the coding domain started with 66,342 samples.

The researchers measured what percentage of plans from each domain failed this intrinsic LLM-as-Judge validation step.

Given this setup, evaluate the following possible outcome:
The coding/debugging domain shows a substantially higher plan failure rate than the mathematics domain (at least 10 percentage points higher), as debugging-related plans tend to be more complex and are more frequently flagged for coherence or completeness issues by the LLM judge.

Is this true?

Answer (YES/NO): NO